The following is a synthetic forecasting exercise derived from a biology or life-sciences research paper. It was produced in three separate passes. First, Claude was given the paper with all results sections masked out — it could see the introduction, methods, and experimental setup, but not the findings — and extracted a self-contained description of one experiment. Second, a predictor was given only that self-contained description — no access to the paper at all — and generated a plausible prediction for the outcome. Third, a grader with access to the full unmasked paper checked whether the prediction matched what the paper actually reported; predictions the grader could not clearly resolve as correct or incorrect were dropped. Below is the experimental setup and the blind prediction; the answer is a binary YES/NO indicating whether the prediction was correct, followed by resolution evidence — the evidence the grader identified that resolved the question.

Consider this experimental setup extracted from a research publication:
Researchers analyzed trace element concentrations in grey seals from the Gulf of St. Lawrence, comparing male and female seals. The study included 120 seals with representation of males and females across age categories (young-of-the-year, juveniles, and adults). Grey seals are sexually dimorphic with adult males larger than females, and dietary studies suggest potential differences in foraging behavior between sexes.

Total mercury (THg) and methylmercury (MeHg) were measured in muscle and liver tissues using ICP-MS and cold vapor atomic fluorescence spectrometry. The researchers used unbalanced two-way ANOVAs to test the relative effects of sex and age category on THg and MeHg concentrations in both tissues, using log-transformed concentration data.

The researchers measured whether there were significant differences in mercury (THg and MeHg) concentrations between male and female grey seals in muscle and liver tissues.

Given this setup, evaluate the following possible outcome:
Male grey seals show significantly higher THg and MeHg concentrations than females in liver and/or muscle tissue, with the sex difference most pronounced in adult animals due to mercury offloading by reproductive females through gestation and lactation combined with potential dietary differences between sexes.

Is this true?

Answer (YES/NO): NO